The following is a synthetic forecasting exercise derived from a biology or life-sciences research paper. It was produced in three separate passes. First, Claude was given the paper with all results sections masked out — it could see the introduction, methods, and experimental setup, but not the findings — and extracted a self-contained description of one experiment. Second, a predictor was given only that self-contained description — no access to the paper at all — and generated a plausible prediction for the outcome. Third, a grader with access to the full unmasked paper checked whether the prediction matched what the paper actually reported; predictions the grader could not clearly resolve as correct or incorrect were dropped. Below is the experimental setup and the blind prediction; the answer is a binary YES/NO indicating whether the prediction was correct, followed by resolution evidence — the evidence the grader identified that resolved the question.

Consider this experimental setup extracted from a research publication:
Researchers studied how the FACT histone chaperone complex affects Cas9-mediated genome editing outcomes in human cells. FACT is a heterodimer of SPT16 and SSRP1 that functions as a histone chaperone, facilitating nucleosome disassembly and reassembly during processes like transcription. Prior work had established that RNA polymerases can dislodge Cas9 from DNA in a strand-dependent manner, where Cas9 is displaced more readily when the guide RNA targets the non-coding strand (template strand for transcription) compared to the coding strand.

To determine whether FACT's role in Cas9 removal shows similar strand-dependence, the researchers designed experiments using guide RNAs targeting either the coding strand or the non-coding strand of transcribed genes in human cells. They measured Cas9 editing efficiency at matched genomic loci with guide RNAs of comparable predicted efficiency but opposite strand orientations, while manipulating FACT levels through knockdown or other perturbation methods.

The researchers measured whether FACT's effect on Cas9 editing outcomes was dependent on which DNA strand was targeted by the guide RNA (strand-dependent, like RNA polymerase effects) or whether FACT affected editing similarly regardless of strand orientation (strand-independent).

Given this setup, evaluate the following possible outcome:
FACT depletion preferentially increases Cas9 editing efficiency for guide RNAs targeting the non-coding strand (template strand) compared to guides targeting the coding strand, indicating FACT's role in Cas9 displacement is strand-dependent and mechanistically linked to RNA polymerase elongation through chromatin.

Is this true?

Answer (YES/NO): NO